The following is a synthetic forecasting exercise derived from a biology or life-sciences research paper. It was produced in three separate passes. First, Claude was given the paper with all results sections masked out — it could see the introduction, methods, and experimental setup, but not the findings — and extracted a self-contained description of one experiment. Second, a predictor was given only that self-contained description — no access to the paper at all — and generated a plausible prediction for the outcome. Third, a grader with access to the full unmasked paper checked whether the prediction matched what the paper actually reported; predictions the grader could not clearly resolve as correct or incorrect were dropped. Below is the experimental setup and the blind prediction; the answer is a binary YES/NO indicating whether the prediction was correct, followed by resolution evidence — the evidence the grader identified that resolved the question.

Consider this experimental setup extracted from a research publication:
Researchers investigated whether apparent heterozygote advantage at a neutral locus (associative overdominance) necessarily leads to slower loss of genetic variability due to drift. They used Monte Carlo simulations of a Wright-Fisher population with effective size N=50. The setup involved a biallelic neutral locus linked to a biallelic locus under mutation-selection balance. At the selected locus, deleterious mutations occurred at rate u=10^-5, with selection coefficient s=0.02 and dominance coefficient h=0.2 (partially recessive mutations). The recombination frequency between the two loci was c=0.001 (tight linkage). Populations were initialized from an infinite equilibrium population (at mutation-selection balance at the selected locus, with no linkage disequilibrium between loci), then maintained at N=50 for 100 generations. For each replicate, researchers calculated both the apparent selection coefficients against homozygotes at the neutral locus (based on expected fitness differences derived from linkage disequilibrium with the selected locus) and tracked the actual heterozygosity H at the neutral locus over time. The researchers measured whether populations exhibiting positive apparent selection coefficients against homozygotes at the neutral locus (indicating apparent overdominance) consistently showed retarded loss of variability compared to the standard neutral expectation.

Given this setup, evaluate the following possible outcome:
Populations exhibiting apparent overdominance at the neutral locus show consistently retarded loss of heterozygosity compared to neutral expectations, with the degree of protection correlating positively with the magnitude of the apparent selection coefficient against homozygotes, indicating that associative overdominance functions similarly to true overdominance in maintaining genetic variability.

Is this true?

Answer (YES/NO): NO